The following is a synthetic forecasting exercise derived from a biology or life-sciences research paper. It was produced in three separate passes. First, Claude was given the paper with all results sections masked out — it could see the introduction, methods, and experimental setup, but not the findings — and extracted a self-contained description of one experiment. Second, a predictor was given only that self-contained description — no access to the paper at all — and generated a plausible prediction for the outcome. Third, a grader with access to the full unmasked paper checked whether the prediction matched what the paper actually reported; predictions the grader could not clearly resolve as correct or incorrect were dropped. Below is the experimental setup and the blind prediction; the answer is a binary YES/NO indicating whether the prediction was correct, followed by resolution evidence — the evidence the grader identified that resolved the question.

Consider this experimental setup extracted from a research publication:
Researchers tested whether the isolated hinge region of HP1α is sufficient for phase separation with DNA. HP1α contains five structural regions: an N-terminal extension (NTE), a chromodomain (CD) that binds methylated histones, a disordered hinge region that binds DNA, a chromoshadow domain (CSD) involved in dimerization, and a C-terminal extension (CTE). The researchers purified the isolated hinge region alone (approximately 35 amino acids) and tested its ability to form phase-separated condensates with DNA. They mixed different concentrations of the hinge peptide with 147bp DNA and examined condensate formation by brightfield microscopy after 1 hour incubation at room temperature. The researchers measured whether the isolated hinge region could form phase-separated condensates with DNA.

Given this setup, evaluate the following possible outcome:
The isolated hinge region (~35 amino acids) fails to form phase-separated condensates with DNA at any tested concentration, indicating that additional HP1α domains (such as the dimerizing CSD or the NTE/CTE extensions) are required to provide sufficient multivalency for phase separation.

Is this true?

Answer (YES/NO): NO